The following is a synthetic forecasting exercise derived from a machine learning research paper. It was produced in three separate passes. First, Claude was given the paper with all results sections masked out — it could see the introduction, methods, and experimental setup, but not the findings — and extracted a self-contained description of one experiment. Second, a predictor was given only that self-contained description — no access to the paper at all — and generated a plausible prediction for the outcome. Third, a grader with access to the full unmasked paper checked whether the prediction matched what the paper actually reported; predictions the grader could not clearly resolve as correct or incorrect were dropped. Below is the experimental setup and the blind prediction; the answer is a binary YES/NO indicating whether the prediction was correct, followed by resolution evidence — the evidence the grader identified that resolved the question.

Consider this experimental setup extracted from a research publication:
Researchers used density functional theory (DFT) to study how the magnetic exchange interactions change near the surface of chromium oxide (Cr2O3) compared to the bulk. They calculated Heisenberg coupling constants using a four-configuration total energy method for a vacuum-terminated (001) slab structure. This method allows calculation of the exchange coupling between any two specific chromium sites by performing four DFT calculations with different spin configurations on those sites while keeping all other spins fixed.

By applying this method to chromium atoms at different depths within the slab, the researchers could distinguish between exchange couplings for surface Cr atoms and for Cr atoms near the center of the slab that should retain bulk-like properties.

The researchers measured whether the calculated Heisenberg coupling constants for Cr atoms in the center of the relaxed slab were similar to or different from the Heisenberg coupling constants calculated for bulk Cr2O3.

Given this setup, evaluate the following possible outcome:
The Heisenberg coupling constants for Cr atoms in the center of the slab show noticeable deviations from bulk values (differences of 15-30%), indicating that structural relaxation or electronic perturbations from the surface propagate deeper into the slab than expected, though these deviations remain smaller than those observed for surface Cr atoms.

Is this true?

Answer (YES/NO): NO